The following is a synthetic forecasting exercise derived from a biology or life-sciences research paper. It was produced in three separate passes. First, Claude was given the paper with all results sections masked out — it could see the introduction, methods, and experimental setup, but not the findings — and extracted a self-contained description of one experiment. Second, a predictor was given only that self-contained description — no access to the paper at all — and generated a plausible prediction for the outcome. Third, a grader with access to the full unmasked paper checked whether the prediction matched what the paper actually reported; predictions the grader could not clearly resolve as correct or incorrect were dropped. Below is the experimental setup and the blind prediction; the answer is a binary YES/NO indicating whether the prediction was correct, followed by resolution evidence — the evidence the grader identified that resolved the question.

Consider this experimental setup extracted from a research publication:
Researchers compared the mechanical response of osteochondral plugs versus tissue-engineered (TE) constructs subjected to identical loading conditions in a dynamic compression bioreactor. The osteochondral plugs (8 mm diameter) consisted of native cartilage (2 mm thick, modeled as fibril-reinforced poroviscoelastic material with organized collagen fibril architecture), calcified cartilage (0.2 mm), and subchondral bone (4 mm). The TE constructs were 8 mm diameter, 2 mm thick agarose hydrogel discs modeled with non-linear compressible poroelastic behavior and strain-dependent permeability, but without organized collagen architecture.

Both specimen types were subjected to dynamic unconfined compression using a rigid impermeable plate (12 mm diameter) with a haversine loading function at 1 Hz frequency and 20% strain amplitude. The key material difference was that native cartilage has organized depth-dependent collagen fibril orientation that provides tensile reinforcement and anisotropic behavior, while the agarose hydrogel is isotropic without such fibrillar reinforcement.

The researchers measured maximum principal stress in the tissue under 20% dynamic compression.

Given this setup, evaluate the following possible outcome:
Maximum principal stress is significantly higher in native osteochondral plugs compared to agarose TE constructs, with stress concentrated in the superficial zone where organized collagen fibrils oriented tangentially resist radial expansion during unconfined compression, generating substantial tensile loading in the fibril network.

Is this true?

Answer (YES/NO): YES